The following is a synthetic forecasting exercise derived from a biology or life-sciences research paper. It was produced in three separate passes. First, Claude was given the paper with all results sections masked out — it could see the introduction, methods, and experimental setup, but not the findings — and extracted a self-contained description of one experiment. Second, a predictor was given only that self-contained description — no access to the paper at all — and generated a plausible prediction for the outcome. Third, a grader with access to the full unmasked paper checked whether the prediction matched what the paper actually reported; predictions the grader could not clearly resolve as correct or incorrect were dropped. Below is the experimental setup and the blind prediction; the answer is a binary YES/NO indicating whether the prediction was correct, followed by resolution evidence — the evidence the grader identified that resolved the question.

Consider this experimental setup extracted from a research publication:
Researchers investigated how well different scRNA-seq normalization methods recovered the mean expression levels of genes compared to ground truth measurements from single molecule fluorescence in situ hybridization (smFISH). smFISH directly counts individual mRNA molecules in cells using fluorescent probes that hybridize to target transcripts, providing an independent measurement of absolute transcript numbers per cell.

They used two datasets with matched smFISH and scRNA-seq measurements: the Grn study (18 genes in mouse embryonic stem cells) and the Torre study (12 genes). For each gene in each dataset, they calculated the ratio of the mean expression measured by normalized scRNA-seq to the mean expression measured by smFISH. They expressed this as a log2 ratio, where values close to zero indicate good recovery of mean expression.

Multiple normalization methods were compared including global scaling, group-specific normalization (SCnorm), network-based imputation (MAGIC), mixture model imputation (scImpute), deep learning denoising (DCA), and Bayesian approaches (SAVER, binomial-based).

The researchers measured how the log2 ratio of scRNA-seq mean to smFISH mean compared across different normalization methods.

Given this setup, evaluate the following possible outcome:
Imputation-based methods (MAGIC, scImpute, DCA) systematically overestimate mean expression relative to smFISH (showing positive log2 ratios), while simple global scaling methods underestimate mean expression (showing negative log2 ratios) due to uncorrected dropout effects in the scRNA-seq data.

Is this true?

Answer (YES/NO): NO